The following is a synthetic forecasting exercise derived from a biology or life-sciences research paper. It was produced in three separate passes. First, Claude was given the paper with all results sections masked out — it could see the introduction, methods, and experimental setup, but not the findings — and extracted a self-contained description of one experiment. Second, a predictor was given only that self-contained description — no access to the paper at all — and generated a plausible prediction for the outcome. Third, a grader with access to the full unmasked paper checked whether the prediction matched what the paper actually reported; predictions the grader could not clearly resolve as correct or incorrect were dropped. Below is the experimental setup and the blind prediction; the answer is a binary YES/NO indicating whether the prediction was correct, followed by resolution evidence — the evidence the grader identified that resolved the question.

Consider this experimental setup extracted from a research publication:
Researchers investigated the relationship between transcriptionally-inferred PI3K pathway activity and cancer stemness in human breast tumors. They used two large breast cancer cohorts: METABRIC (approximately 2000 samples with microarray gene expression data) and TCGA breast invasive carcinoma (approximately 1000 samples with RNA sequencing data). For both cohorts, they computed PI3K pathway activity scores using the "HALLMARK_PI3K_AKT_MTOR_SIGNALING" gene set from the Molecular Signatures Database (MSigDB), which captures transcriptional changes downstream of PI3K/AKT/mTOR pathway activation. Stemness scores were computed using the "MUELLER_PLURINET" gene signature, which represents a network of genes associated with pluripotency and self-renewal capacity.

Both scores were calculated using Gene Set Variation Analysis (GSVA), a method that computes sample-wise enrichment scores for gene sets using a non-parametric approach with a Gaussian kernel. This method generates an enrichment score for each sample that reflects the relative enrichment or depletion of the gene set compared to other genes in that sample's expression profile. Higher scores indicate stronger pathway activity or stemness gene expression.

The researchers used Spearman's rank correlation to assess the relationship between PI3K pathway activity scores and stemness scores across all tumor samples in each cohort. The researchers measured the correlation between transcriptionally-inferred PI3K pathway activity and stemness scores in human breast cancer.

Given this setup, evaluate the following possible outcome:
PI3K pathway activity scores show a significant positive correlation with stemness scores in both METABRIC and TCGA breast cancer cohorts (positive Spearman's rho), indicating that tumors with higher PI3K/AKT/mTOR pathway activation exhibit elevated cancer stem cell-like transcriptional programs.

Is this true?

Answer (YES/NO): YES